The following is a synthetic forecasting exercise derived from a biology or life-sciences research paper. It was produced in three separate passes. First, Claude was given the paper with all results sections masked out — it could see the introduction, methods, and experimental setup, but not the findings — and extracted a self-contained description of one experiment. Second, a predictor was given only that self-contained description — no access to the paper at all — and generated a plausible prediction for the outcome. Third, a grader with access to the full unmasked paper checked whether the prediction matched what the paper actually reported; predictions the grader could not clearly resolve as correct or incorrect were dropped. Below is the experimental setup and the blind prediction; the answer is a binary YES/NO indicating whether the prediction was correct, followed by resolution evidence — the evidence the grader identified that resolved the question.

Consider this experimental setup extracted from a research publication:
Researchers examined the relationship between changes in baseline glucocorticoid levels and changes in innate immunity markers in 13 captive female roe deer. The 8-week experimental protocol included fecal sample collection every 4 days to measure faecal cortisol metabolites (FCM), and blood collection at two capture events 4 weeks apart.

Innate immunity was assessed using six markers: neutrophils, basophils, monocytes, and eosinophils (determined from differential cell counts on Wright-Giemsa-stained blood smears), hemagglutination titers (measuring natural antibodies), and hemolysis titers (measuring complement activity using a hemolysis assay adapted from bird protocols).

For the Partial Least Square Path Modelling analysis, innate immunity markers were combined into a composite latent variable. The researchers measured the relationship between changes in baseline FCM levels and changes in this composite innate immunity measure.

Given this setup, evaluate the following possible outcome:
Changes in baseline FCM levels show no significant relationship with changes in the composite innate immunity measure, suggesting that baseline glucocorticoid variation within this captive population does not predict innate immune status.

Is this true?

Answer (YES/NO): NO